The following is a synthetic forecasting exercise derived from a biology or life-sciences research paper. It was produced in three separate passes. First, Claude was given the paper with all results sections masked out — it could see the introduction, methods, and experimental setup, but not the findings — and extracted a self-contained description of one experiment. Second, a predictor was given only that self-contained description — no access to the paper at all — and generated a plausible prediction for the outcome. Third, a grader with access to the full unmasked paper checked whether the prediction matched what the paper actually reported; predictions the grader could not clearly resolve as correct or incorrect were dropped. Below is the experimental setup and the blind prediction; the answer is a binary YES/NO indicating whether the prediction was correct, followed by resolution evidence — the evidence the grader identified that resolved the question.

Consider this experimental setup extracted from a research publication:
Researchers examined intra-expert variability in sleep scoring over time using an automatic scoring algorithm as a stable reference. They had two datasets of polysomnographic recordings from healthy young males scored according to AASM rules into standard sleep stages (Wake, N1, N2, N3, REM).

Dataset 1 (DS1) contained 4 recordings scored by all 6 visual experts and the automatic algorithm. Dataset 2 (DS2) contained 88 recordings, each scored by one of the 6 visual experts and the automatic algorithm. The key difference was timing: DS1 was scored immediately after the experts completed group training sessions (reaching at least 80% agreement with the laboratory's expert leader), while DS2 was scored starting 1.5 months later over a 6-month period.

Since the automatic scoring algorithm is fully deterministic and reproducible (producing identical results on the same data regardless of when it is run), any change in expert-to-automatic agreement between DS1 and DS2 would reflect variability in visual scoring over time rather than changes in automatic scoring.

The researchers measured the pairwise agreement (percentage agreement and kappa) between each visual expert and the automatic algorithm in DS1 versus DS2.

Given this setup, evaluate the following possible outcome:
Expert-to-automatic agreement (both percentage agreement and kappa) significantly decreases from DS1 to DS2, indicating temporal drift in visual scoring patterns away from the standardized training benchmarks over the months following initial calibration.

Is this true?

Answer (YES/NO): YES